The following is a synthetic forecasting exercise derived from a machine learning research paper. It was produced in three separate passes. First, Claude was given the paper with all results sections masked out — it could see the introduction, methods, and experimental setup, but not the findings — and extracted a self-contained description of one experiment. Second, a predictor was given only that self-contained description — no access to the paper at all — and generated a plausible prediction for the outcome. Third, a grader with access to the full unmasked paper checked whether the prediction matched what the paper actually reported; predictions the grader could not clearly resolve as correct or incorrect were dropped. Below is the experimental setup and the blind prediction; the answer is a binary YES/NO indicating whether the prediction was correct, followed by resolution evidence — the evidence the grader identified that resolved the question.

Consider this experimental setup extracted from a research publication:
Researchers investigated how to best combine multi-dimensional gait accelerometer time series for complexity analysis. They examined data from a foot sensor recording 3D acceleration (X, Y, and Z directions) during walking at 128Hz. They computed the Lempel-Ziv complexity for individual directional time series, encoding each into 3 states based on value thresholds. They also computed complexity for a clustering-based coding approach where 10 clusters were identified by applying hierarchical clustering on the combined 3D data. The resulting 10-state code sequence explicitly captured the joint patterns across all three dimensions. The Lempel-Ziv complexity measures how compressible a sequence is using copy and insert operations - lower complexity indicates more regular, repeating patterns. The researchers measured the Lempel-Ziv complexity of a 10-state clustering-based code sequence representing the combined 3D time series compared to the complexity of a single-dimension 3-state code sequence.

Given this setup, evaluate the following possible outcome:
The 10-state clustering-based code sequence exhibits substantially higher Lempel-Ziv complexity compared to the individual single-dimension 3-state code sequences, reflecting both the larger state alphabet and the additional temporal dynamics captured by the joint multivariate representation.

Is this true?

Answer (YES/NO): NO